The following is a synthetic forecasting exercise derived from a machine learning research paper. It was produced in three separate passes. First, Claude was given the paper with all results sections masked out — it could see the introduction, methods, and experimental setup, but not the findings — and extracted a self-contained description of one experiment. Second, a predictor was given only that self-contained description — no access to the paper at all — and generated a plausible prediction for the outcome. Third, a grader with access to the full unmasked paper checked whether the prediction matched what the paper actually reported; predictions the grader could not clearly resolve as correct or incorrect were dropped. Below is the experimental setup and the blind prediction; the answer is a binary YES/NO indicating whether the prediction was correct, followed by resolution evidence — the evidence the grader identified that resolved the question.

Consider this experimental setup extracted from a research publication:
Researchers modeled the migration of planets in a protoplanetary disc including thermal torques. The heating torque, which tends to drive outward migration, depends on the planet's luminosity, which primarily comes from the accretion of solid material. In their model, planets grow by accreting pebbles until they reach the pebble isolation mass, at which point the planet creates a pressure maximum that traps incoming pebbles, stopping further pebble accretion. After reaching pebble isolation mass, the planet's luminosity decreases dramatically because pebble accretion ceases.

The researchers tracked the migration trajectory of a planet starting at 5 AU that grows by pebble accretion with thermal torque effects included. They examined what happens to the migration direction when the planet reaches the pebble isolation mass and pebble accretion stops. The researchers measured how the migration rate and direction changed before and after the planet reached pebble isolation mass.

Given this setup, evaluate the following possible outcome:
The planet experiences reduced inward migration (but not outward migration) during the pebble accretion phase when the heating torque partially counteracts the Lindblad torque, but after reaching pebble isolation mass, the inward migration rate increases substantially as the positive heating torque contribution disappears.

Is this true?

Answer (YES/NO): NO